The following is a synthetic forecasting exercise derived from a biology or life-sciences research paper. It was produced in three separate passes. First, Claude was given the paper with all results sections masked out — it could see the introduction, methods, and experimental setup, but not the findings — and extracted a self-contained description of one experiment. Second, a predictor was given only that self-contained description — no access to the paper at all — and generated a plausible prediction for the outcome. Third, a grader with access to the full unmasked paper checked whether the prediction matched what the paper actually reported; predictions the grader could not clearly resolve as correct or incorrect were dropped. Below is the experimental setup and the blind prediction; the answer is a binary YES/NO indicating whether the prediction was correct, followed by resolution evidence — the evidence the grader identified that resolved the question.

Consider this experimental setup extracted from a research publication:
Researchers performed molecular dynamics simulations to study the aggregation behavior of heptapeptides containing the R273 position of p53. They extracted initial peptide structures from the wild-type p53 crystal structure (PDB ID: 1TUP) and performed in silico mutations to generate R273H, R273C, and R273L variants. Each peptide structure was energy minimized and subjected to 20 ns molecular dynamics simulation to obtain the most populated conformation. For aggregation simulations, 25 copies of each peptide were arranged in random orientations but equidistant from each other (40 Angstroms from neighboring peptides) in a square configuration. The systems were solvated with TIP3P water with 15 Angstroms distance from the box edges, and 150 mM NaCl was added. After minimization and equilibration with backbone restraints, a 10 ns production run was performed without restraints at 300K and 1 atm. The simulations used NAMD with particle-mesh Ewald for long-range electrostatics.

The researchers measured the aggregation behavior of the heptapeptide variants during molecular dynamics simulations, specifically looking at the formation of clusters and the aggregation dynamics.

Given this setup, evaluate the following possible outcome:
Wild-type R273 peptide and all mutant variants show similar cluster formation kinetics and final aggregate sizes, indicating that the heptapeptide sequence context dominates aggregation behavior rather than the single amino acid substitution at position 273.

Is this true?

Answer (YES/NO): NO